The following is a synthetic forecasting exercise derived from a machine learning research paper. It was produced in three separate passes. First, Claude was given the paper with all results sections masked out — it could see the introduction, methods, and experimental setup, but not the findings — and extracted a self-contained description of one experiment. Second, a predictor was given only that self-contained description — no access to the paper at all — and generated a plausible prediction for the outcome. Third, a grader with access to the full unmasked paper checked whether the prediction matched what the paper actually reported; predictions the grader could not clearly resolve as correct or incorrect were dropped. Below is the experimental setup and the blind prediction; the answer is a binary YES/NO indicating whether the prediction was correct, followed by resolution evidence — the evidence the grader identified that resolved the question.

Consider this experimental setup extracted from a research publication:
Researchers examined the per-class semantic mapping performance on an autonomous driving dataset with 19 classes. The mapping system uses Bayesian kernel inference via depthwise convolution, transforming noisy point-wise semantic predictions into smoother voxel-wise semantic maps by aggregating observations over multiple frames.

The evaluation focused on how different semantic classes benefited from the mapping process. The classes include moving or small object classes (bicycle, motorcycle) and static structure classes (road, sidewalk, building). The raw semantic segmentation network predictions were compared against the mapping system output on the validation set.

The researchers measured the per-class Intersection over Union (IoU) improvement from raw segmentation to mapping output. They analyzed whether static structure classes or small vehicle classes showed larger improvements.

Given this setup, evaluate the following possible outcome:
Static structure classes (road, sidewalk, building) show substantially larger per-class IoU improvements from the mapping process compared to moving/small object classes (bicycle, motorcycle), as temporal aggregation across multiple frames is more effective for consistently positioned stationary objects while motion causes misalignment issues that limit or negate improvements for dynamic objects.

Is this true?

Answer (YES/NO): NO